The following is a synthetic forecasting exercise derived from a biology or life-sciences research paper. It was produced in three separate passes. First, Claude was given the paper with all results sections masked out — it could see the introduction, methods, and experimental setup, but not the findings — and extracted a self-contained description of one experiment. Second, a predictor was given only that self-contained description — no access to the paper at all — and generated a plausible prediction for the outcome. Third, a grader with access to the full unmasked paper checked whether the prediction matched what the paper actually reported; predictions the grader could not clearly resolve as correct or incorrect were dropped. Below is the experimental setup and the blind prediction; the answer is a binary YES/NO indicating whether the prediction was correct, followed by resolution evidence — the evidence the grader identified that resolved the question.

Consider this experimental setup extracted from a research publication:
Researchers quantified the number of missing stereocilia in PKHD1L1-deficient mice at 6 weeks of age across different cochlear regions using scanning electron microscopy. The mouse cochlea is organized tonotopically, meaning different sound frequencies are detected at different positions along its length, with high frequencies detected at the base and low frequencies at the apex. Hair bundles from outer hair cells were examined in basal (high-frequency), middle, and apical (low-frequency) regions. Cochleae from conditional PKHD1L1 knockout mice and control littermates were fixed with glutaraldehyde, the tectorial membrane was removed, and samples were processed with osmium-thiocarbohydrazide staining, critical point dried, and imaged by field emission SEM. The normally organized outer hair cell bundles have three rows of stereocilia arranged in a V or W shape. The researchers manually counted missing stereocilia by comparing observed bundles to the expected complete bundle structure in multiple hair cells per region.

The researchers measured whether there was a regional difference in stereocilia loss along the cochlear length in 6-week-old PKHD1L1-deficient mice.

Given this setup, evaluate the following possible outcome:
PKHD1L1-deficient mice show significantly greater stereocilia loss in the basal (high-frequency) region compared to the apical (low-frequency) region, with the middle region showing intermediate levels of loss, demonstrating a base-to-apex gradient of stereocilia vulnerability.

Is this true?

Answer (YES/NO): YES